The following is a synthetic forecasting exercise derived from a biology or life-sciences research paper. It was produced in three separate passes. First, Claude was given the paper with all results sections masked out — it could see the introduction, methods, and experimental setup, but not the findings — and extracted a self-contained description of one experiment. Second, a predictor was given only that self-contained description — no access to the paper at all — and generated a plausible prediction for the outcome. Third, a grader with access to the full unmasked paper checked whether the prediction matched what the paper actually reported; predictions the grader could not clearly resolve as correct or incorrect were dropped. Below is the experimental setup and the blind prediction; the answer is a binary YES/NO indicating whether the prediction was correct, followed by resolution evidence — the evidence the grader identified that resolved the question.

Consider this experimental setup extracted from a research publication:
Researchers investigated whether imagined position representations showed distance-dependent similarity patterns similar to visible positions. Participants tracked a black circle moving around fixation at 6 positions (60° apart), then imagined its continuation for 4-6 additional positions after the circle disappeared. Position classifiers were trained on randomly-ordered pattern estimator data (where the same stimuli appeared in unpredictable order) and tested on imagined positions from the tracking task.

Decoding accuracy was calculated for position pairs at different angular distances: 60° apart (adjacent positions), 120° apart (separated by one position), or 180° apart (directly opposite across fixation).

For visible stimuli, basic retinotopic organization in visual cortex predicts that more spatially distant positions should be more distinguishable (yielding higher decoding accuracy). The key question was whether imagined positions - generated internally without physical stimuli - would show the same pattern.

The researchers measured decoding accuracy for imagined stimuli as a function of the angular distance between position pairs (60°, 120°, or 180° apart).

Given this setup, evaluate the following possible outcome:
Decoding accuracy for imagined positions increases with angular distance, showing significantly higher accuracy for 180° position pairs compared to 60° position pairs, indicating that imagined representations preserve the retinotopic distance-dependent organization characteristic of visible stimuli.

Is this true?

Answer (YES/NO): YES